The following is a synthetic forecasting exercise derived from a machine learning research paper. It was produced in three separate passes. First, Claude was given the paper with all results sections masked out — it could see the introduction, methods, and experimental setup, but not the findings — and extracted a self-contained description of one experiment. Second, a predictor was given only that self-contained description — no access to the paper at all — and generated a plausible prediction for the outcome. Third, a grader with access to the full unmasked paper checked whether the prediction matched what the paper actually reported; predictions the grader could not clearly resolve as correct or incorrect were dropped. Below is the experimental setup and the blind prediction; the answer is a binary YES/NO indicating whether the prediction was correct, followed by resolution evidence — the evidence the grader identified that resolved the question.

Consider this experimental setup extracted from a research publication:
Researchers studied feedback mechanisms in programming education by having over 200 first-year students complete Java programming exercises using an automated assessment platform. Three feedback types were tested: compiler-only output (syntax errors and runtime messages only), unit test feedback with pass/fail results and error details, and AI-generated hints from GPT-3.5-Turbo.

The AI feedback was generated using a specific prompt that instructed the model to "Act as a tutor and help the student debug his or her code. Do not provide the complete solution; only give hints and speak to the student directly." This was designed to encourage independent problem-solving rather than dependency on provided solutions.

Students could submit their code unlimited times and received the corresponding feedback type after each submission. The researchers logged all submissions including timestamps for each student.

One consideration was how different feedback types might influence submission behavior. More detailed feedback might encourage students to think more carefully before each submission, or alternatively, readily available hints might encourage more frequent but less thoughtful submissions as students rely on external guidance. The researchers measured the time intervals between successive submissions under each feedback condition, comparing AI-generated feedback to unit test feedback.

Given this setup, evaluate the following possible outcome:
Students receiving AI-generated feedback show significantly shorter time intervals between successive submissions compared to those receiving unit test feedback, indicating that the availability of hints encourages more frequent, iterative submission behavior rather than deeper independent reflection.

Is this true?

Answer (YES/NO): NO